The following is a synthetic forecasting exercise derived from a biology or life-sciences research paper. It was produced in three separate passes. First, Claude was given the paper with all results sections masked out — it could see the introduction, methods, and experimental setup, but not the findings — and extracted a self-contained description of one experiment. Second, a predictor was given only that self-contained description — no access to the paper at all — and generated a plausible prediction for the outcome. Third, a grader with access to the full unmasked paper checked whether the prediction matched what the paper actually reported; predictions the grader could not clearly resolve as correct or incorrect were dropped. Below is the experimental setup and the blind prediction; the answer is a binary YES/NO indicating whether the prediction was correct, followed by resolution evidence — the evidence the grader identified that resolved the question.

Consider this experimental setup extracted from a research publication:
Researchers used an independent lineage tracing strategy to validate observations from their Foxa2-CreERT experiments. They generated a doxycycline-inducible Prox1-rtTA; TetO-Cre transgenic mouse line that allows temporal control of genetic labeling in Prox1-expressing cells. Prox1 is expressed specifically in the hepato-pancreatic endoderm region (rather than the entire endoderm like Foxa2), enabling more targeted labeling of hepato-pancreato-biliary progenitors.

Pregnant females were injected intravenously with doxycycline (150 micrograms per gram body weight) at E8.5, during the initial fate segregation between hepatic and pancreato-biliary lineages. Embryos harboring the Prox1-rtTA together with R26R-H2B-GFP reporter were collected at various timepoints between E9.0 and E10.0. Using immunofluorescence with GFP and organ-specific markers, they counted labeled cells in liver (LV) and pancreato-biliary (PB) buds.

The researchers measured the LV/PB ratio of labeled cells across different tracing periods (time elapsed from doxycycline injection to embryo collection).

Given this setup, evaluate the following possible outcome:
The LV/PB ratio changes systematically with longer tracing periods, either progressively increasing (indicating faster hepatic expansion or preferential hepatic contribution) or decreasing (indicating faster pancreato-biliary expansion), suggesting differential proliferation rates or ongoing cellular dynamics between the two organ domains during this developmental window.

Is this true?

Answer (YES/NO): YES